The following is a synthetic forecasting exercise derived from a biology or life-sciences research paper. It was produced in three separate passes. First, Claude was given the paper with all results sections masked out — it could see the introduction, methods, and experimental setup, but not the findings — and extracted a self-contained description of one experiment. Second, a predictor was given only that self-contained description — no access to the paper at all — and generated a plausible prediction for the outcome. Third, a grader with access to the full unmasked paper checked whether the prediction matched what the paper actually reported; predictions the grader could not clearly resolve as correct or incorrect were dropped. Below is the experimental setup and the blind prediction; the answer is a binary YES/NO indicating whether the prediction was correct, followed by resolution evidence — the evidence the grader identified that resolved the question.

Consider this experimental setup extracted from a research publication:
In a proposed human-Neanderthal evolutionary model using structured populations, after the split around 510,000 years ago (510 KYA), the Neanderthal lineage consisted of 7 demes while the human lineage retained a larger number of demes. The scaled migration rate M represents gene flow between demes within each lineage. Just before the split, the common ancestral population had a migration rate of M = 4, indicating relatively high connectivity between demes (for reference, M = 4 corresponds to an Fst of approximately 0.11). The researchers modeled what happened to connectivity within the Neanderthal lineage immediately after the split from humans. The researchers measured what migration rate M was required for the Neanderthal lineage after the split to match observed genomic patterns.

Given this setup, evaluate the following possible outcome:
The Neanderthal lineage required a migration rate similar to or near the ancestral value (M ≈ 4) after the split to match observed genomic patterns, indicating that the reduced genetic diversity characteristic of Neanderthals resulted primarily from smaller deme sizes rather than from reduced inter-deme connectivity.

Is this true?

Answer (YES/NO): NO